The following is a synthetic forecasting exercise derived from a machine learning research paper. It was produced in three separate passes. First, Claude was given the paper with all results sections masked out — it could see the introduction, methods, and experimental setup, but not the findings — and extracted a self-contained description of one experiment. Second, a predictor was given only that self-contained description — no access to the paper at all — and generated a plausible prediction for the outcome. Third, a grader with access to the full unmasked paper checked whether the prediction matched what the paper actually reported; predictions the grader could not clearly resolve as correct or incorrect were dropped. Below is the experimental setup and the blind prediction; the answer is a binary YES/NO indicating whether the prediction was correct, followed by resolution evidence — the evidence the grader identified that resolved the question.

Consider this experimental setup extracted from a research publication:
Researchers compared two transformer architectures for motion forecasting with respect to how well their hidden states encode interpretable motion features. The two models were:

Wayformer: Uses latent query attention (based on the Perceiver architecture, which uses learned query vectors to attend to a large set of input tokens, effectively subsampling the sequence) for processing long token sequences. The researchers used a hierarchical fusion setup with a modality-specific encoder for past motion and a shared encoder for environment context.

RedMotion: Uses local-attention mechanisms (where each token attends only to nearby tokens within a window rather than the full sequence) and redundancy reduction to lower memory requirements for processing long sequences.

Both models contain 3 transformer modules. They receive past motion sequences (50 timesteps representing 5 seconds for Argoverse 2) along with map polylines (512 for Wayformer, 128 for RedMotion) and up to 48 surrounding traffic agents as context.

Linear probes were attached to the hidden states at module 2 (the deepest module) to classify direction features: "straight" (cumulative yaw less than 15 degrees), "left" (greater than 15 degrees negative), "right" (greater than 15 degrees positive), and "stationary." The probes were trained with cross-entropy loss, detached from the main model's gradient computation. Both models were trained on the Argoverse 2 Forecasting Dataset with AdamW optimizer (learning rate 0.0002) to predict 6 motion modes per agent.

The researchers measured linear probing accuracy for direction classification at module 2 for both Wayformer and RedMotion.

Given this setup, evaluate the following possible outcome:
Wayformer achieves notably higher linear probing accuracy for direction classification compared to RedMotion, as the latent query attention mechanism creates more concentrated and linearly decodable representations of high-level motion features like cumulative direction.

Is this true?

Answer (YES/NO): NO